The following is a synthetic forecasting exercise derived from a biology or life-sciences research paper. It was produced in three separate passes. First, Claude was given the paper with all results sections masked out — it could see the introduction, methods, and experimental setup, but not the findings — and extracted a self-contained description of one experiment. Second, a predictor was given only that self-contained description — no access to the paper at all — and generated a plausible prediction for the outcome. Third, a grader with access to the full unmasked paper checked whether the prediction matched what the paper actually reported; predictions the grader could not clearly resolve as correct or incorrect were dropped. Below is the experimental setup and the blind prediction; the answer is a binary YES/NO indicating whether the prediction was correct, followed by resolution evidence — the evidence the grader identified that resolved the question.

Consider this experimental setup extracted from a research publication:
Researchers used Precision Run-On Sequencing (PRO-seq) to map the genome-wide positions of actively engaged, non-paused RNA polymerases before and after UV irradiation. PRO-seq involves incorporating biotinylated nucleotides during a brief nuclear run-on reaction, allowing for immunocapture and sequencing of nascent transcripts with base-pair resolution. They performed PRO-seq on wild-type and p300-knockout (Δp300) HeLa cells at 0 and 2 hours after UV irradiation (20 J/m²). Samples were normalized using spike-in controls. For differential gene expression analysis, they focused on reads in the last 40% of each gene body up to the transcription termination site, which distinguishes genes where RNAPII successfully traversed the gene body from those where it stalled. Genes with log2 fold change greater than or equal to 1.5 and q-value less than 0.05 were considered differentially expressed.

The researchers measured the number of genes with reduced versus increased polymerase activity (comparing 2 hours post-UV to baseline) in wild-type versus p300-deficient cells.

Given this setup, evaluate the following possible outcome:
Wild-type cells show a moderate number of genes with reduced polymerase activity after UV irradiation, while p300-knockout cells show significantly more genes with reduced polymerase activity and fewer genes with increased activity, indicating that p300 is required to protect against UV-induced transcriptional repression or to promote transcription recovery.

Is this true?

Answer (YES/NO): NO